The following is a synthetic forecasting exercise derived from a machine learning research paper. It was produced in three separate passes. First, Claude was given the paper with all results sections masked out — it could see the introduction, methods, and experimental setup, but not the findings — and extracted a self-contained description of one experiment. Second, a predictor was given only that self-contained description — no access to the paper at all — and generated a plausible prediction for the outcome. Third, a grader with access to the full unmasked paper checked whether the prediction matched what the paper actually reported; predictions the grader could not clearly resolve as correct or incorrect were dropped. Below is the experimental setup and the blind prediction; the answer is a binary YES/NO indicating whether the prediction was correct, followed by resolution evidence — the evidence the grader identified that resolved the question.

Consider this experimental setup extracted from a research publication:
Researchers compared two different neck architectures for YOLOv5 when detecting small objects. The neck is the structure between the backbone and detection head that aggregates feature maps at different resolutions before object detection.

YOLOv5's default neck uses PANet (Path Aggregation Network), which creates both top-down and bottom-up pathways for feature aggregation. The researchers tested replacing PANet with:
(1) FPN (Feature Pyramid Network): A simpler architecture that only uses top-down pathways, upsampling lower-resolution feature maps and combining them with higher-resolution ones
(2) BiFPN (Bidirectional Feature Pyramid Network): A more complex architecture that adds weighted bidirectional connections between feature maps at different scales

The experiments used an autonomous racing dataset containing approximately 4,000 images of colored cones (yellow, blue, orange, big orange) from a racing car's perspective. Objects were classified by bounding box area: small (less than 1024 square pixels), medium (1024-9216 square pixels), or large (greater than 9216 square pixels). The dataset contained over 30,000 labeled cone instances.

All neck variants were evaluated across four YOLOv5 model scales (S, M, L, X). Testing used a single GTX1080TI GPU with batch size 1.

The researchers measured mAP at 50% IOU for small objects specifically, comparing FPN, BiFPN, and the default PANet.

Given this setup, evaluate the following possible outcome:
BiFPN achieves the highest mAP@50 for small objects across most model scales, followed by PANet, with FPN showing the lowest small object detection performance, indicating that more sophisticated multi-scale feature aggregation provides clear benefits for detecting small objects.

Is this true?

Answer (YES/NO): NO